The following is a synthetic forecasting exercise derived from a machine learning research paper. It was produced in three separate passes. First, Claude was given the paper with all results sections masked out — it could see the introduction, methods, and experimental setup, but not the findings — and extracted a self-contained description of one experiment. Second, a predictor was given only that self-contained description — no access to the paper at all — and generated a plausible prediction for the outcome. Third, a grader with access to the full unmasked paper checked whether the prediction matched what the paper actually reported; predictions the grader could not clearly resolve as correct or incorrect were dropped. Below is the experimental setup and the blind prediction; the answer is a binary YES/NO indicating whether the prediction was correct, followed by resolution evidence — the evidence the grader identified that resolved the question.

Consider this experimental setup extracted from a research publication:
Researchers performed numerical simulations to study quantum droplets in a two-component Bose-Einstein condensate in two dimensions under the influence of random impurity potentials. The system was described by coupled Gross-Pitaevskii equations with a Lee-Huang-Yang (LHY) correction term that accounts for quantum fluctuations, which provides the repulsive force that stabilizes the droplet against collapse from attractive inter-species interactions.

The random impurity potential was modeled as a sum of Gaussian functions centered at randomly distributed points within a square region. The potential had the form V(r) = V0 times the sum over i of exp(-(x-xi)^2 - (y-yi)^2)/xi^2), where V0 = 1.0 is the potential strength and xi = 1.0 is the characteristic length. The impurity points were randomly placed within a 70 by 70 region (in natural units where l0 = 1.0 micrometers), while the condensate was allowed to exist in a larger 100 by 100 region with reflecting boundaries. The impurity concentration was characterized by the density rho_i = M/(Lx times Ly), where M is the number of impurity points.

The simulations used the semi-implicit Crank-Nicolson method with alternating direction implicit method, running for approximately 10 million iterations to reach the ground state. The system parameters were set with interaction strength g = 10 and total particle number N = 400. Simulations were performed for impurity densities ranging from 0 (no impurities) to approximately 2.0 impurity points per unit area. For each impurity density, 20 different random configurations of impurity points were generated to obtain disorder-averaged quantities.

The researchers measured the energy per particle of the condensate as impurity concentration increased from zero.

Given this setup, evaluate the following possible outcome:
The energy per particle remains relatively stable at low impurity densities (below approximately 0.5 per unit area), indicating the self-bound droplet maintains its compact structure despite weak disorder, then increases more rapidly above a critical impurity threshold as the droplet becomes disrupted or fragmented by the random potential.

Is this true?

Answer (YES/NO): NO